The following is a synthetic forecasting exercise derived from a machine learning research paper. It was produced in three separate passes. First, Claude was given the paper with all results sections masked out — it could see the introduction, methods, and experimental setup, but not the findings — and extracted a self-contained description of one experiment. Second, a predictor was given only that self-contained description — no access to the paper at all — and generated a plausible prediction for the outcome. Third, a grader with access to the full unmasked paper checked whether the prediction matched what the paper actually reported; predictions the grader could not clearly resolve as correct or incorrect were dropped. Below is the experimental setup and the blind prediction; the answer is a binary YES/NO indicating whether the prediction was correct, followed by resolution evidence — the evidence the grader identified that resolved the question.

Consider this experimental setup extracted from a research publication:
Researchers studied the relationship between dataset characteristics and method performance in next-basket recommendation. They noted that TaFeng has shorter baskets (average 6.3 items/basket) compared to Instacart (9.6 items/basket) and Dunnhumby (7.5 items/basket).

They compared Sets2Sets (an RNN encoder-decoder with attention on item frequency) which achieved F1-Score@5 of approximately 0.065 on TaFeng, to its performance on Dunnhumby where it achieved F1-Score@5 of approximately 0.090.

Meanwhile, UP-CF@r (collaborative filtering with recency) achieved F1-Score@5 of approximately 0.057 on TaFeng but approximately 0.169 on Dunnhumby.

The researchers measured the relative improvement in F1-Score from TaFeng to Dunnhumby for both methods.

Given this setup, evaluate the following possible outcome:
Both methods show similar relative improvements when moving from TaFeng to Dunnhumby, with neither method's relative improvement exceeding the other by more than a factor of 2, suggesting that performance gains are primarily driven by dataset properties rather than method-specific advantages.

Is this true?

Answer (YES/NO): NO